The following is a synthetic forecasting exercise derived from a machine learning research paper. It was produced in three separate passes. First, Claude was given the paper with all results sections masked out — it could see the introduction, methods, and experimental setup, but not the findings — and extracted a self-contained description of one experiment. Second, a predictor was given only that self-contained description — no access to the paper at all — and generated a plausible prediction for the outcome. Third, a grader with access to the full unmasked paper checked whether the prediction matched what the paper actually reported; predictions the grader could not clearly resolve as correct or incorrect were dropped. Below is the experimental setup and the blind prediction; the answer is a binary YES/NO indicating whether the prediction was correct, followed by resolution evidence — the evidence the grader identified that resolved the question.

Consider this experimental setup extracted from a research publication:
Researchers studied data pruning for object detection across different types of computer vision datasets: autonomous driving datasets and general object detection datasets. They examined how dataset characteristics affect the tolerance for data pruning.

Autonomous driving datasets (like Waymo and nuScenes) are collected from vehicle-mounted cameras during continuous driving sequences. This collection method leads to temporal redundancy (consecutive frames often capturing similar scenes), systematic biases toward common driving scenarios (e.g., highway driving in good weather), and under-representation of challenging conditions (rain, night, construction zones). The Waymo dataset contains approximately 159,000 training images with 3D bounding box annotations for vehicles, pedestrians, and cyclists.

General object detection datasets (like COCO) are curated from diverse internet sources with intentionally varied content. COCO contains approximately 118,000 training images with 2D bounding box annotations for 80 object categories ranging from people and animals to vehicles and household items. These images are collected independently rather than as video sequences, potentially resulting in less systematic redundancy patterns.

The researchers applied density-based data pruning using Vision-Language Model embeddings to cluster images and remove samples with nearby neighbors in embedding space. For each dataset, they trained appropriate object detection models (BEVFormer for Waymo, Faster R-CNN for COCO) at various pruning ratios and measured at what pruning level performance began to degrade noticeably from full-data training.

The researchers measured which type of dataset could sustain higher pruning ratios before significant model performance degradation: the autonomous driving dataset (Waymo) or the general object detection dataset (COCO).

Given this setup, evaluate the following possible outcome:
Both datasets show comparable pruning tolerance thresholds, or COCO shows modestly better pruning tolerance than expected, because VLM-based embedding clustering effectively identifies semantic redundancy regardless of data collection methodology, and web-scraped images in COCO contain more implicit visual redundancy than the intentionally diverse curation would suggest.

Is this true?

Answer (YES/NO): NO